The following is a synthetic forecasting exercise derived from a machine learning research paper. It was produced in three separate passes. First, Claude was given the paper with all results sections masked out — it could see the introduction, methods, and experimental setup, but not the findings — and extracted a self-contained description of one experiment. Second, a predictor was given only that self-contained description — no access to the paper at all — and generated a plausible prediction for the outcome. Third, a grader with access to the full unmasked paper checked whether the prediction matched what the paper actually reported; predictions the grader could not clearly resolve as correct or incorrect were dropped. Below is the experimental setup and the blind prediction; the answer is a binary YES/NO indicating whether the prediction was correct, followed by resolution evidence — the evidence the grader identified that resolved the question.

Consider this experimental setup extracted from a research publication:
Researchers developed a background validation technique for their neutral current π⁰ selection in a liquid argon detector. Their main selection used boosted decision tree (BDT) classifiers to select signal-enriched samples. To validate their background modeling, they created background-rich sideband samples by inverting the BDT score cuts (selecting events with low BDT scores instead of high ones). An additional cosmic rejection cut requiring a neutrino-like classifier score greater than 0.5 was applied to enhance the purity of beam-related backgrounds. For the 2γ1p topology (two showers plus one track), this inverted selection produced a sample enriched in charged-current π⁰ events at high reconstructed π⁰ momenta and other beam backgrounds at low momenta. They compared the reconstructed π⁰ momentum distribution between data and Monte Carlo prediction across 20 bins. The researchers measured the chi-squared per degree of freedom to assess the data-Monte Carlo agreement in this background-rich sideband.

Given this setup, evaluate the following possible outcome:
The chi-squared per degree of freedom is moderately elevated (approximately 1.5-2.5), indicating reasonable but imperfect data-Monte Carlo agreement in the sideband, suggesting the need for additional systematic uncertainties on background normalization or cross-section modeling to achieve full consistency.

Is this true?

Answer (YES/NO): NO